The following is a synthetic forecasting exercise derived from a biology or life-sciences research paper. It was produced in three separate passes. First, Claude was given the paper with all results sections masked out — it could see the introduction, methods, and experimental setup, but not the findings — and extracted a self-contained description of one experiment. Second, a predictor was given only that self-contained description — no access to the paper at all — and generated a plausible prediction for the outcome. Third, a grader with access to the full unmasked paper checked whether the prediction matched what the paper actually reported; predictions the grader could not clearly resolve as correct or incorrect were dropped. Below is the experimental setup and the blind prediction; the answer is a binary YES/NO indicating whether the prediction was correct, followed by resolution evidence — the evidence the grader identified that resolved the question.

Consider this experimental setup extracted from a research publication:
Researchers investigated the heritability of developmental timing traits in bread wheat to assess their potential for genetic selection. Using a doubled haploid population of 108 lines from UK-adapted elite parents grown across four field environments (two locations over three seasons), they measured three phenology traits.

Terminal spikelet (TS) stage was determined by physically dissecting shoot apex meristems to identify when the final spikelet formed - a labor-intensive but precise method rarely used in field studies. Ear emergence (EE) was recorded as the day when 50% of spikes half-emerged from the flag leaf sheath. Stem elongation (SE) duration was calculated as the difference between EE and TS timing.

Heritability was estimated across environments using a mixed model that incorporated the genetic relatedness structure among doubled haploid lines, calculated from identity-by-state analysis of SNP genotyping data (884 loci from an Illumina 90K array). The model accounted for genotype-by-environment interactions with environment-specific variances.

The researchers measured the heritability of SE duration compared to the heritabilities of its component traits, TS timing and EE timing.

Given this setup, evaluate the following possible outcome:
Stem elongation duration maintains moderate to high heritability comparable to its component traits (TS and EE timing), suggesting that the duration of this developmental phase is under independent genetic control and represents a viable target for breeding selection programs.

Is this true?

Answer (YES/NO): YES